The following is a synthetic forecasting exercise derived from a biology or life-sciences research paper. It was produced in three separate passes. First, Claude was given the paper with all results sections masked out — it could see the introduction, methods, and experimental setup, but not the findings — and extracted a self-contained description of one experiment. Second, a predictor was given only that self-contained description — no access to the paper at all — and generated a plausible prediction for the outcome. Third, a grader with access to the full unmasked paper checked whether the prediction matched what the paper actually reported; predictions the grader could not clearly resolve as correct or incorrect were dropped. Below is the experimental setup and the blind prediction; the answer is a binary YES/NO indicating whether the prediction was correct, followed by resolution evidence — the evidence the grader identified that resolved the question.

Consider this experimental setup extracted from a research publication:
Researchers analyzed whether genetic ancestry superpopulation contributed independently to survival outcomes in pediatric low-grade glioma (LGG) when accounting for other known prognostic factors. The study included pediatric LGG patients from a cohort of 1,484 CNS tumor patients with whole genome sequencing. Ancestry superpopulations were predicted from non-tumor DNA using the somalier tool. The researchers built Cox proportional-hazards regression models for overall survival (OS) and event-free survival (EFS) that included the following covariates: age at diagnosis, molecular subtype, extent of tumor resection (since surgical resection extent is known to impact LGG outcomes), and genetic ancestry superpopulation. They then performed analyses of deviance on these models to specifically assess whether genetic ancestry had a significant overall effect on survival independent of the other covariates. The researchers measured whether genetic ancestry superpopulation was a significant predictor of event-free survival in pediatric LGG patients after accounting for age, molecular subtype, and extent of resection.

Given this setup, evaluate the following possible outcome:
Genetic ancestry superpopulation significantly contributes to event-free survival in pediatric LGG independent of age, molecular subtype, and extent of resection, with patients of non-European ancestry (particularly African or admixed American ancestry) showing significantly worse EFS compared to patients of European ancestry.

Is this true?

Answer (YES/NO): NO